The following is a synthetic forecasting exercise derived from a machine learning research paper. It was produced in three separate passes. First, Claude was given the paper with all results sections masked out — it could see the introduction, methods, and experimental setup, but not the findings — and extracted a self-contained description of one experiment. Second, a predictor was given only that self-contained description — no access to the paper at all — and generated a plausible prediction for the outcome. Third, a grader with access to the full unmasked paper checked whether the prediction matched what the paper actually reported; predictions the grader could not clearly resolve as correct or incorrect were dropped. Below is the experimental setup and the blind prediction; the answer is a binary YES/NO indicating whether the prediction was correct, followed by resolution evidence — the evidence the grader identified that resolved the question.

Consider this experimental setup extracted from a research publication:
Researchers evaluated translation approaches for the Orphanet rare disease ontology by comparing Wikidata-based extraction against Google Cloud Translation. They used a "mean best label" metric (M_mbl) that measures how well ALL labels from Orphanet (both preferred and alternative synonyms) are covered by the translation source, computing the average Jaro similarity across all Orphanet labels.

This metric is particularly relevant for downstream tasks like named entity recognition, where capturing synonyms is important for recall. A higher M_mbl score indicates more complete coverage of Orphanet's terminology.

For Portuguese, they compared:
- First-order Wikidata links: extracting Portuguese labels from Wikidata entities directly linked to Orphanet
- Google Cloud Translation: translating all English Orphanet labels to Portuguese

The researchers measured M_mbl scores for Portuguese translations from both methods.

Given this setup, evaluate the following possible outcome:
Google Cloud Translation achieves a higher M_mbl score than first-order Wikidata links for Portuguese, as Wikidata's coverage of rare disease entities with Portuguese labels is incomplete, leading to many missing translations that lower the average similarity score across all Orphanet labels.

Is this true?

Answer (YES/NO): NO